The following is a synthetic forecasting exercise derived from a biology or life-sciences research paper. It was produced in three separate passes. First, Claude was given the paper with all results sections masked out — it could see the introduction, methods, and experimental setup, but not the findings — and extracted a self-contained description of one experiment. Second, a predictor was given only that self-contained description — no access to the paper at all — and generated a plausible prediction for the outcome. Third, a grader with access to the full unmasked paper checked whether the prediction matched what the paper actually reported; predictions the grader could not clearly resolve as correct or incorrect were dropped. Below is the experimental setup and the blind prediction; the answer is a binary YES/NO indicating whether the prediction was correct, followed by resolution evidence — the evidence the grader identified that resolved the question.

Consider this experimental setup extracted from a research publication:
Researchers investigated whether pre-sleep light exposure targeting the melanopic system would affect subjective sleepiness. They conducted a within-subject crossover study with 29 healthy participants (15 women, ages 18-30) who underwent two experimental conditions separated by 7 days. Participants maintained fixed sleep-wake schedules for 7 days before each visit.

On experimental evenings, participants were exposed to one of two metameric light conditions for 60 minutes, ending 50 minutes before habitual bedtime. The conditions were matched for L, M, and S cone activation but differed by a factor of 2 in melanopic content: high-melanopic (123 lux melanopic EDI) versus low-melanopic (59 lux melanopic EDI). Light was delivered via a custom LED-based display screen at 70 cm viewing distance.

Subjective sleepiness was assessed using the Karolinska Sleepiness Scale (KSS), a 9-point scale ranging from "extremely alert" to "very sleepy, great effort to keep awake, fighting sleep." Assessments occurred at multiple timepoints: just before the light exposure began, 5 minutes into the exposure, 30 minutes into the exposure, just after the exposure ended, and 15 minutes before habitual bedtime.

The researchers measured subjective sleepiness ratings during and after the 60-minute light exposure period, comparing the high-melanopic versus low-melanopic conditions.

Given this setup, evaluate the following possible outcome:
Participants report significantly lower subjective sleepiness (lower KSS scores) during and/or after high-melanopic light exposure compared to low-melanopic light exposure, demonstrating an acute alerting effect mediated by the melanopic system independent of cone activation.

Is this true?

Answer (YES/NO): NO